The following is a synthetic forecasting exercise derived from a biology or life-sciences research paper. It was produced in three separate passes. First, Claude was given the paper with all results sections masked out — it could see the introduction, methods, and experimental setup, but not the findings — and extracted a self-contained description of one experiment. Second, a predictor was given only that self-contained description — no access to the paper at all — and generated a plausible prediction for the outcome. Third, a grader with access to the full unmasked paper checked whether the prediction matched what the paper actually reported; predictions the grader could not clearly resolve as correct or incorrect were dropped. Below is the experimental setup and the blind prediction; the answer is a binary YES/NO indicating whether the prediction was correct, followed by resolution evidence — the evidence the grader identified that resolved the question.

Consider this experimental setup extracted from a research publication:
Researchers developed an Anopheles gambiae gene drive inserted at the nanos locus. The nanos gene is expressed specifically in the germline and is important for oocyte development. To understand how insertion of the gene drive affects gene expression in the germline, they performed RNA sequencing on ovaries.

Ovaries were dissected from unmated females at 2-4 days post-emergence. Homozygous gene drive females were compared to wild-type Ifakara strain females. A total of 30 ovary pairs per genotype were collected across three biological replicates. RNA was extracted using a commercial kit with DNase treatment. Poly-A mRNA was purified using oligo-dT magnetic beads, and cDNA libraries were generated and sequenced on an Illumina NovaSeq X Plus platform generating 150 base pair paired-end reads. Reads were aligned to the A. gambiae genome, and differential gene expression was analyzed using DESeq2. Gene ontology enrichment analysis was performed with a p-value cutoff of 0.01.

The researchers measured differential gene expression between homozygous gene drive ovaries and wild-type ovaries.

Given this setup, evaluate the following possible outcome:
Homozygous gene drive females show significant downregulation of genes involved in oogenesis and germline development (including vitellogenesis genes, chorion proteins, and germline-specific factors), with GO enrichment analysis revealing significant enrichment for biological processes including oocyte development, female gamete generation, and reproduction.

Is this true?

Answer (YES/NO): NO